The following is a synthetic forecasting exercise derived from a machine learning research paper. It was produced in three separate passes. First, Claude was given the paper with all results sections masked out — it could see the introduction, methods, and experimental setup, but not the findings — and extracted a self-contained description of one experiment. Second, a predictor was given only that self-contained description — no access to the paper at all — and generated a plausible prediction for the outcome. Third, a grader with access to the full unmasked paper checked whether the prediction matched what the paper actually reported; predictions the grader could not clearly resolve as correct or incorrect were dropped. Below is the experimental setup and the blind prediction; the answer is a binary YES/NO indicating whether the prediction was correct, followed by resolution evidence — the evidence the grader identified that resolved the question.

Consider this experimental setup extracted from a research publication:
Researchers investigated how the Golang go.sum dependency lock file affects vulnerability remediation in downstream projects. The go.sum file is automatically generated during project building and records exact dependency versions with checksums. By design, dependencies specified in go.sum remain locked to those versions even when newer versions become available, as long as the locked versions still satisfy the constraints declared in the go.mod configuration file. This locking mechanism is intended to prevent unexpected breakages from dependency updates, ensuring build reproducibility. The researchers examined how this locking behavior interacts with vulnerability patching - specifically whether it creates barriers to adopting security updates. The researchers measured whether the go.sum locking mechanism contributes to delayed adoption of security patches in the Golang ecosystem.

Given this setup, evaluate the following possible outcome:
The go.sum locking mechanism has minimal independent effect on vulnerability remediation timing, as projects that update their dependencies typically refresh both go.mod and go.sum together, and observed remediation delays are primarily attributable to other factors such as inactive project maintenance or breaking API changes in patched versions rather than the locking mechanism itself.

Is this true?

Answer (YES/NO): NO